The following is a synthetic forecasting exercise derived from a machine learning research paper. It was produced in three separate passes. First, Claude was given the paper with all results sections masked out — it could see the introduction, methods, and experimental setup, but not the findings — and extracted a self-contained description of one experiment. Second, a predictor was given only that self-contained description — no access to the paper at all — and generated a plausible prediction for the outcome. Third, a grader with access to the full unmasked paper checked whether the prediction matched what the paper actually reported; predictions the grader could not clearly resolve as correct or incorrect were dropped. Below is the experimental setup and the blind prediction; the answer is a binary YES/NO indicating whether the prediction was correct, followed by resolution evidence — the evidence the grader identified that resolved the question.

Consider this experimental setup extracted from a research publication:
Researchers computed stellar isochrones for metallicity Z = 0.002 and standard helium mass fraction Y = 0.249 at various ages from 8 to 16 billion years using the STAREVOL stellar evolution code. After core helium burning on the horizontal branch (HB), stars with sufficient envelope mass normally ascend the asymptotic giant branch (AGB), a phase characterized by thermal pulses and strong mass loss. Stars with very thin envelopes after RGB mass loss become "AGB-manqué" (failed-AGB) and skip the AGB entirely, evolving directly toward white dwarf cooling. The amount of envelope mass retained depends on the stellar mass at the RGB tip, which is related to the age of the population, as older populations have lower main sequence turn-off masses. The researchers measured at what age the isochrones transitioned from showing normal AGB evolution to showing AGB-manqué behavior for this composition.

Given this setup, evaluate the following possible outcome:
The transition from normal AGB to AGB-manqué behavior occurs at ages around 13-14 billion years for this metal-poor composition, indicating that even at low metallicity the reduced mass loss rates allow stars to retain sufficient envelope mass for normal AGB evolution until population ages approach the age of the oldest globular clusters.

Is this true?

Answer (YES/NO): YES